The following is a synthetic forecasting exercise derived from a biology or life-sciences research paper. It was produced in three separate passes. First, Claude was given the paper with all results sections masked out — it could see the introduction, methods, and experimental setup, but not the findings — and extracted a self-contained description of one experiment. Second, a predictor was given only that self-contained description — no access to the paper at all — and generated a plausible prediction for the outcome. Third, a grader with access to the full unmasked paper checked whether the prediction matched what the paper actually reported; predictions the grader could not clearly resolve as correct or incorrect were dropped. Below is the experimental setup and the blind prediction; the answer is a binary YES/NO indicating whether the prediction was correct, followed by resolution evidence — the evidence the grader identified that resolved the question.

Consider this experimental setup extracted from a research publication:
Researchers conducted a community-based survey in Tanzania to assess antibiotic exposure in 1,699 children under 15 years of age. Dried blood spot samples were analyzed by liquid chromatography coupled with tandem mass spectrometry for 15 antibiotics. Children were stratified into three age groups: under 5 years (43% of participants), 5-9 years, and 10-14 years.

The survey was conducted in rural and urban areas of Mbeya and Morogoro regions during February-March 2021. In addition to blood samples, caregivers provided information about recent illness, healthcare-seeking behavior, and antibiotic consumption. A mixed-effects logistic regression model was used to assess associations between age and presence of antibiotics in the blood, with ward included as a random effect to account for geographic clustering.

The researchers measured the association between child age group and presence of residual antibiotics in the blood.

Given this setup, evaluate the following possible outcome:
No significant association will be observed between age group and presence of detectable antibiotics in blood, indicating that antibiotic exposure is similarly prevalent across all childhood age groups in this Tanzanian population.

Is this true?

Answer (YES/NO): NO